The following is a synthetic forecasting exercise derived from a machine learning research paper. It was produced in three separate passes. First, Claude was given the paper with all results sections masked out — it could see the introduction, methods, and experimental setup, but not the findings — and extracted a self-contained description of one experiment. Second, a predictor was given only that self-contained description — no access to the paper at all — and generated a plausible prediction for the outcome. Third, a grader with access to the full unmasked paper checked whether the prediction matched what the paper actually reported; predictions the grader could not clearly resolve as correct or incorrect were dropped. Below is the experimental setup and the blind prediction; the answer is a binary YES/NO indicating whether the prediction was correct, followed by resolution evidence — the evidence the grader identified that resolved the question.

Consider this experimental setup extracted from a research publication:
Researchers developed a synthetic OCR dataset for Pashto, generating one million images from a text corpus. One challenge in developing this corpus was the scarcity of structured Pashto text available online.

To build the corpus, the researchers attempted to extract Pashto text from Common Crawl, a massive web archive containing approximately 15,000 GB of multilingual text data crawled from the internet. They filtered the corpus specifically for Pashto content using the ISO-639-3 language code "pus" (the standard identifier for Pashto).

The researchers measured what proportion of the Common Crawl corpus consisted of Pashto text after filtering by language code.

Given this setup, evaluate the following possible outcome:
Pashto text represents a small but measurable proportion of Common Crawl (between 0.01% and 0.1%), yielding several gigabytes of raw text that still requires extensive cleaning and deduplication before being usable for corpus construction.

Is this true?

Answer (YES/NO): NO